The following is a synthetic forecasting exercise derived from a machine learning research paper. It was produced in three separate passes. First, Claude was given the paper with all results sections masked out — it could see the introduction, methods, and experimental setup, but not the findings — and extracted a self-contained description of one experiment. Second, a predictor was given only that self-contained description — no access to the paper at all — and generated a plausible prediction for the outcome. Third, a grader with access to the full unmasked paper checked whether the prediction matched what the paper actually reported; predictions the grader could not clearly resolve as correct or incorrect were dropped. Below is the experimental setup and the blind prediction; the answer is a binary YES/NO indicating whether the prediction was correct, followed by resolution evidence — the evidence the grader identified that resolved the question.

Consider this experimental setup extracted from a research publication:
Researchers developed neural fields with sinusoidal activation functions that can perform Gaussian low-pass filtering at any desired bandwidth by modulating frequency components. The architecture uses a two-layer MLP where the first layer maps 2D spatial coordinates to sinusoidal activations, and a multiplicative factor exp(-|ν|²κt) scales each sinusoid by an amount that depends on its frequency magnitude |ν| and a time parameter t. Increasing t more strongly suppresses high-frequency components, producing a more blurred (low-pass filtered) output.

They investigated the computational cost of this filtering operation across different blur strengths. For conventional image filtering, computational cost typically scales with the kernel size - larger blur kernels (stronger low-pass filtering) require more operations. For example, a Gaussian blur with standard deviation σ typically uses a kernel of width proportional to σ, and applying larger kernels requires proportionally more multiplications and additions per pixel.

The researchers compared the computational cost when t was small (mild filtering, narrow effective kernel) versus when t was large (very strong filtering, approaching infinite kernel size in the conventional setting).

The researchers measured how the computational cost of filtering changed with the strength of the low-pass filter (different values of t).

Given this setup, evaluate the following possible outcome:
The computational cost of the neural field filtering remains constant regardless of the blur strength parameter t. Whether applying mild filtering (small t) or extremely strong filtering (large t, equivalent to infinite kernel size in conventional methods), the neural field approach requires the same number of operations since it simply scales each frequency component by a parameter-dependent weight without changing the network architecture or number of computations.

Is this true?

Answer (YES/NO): YES